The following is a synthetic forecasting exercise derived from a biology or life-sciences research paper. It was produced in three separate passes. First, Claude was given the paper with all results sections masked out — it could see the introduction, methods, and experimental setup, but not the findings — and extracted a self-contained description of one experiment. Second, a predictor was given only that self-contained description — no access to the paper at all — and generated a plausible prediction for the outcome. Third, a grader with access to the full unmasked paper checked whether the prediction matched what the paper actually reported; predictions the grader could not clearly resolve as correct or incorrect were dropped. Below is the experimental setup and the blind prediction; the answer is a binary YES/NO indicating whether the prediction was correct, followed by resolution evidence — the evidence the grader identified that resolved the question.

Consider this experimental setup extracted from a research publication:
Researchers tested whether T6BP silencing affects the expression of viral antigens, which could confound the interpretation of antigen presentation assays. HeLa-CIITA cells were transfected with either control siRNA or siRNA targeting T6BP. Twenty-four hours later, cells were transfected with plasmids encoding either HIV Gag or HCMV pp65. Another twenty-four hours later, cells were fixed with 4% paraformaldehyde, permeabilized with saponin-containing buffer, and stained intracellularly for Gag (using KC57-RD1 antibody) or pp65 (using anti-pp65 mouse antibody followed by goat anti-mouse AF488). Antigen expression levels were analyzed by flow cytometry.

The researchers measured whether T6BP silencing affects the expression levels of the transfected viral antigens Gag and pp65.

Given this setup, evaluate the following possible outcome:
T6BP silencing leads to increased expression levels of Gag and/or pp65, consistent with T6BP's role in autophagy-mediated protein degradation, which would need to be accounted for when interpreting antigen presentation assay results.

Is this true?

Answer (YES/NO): NO